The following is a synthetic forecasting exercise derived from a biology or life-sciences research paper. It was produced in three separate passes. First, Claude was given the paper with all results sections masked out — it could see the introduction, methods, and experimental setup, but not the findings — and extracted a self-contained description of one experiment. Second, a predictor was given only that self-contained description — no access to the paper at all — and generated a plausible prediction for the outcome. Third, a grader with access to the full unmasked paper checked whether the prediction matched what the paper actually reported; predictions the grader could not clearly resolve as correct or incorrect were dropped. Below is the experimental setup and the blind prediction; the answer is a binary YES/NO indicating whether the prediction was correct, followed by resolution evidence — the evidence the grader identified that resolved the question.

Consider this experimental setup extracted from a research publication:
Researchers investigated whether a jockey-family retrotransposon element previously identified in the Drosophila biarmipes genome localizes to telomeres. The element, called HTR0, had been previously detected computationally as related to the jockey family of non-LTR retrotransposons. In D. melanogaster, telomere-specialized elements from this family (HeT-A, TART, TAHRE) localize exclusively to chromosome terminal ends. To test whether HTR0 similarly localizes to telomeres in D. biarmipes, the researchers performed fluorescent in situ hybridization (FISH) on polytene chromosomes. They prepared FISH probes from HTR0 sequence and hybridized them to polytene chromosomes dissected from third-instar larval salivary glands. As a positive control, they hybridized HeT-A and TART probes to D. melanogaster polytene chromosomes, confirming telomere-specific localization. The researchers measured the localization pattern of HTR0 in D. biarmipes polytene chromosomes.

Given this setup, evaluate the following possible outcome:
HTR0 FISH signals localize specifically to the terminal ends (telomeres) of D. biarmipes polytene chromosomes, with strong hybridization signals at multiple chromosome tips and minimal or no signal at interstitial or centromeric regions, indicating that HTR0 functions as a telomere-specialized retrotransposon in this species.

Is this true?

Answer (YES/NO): NO